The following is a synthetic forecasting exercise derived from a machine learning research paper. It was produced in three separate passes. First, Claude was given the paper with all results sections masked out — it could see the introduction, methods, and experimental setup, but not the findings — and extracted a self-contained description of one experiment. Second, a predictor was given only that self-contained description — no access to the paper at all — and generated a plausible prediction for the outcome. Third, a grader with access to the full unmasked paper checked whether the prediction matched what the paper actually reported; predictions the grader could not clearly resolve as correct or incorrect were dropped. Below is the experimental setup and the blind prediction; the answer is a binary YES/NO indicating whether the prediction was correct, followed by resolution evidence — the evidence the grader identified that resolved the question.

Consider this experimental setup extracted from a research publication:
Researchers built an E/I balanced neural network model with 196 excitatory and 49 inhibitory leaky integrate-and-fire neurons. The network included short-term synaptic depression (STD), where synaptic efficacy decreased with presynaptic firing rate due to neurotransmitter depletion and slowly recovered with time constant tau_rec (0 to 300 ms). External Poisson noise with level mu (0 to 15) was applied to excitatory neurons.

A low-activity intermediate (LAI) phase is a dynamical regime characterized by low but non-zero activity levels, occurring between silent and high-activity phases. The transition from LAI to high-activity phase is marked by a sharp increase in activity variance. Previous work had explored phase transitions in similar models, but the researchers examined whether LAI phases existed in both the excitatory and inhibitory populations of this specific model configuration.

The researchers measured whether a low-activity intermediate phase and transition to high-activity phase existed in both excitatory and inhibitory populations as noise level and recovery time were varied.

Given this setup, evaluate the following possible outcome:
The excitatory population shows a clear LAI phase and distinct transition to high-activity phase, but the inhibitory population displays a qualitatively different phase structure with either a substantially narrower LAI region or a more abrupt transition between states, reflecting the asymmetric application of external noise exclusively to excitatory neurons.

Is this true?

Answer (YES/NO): NO